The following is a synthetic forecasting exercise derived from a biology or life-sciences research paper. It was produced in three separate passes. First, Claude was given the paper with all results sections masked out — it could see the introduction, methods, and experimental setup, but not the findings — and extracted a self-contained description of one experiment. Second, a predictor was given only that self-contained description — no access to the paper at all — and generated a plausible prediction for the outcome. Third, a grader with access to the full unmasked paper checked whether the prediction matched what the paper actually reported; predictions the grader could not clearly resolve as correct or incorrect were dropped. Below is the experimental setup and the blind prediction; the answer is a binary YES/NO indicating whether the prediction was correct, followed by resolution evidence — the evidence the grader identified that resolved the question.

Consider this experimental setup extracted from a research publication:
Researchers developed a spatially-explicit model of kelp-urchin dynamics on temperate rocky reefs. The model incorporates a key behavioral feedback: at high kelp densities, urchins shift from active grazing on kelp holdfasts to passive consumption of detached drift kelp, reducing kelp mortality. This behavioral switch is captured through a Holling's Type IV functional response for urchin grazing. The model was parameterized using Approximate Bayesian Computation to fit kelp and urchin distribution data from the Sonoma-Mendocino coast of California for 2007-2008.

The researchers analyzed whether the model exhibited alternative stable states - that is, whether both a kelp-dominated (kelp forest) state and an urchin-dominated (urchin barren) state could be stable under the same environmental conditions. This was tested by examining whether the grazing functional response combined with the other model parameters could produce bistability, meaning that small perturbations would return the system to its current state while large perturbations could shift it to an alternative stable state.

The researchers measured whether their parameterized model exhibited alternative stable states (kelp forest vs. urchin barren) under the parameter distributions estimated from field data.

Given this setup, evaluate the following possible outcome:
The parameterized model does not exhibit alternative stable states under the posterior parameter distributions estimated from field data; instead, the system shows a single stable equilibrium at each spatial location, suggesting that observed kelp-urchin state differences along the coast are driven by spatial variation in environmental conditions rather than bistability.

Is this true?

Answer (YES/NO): NO